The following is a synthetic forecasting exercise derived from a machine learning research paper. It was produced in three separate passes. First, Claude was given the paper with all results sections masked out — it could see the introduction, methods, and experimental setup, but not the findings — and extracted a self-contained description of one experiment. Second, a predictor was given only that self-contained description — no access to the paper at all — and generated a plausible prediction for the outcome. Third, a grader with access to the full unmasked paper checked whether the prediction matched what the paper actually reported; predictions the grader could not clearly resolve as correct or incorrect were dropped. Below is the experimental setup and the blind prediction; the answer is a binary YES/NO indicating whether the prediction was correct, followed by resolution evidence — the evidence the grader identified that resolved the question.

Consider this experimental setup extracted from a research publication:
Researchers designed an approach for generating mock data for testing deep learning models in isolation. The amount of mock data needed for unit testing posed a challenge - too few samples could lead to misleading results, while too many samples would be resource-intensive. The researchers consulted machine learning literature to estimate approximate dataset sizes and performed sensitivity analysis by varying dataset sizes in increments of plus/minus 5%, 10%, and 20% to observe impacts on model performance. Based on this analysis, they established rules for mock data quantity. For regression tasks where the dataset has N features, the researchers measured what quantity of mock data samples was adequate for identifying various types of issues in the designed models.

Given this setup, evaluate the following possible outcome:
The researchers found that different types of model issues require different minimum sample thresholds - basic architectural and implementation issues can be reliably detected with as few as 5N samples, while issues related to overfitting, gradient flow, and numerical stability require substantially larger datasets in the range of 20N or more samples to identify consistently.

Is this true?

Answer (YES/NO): NO